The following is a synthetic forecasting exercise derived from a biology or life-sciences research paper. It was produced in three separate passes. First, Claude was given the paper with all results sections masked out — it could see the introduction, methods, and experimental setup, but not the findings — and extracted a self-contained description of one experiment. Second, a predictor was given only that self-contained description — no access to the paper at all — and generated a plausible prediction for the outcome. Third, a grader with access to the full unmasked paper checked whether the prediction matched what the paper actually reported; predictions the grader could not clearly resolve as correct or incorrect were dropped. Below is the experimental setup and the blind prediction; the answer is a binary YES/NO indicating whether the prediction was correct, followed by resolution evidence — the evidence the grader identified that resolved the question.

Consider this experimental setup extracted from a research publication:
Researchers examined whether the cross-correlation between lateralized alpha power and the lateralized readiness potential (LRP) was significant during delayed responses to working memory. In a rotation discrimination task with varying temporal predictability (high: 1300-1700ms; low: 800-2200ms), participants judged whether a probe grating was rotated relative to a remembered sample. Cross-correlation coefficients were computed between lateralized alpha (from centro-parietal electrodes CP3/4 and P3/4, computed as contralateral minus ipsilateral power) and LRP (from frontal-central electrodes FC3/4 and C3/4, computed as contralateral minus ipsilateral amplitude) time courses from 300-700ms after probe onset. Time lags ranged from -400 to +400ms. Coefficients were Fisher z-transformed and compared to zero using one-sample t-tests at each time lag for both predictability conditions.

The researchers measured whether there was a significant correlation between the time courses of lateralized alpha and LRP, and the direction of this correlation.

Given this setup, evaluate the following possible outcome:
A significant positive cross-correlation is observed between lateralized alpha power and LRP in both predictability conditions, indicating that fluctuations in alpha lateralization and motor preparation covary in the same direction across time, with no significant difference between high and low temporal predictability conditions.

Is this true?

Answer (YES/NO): NO